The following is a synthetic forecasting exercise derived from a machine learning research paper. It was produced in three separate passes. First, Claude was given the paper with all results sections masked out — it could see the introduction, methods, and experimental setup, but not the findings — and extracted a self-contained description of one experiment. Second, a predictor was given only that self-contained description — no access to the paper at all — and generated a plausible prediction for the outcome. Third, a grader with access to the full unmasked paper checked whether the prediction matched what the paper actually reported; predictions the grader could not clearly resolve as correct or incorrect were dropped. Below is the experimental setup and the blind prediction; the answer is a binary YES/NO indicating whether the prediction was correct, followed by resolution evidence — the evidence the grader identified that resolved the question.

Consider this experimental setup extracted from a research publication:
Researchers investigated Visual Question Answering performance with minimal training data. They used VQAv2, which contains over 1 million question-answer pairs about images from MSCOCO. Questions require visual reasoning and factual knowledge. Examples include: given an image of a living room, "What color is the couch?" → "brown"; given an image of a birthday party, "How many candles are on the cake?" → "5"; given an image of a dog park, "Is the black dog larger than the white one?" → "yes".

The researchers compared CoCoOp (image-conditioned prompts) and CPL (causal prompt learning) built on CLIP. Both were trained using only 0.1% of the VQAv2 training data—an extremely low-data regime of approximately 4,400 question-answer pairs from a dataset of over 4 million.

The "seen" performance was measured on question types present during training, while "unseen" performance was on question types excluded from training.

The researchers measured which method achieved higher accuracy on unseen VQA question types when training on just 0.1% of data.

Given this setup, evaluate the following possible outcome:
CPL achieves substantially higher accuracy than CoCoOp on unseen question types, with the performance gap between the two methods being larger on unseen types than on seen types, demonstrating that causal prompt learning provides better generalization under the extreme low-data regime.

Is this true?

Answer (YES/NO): NO